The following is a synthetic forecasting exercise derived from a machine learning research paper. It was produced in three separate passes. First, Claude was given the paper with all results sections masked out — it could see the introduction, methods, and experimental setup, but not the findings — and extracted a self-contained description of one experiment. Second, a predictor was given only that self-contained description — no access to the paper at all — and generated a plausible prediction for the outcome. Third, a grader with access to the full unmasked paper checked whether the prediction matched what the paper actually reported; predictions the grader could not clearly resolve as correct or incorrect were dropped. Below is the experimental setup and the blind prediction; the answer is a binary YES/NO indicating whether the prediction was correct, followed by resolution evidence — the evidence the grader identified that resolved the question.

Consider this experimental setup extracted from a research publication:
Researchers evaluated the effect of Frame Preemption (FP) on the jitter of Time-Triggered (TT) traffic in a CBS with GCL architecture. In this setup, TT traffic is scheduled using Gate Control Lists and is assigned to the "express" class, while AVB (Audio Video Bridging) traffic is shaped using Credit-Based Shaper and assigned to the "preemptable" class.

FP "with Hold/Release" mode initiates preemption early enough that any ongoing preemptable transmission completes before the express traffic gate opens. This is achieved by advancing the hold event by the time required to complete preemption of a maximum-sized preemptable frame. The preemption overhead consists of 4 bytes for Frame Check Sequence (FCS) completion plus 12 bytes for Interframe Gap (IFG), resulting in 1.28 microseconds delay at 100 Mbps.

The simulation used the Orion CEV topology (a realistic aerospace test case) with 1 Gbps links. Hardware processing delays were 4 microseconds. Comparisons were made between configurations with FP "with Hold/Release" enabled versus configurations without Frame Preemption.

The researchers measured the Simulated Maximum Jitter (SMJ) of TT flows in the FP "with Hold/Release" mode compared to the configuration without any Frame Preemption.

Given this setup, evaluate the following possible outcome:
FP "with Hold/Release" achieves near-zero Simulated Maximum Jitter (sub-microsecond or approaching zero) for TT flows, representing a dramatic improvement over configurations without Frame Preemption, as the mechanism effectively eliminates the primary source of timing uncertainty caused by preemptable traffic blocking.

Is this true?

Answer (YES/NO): NO